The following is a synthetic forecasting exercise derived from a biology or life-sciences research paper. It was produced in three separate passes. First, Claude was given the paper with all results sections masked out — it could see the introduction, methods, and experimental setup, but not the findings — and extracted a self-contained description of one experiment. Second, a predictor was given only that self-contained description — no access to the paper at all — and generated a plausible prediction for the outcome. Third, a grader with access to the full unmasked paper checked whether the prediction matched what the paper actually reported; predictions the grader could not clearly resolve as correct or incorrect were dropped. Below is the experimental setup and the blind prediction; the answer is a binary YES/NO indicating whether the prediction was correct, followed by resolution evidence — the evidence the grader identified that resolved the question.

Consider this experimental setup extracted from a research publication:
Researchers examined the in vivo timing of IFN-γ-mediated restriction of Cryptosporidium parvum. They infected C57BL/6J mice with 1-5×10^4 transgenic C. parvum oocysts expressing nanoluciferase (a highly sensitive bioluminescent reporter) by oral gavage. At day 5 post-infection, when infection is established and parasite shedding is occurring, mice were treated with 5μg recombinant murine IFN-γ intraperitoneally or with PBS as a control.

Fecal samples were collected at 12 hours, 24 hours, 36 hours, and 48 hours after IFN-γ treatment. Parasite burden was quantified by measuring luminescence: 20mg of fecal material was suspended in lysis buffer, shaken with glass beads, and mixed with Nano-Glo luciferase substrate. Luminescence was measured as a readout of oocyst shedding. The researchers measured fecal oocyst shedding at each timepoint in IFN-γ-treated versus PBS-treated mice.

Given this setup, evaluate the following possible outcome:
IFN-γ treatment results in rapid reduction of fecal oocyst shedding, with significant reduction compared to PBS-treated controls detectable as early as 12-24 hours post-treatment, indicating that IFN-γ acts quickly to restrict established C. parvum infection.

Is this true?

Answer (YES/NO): NO